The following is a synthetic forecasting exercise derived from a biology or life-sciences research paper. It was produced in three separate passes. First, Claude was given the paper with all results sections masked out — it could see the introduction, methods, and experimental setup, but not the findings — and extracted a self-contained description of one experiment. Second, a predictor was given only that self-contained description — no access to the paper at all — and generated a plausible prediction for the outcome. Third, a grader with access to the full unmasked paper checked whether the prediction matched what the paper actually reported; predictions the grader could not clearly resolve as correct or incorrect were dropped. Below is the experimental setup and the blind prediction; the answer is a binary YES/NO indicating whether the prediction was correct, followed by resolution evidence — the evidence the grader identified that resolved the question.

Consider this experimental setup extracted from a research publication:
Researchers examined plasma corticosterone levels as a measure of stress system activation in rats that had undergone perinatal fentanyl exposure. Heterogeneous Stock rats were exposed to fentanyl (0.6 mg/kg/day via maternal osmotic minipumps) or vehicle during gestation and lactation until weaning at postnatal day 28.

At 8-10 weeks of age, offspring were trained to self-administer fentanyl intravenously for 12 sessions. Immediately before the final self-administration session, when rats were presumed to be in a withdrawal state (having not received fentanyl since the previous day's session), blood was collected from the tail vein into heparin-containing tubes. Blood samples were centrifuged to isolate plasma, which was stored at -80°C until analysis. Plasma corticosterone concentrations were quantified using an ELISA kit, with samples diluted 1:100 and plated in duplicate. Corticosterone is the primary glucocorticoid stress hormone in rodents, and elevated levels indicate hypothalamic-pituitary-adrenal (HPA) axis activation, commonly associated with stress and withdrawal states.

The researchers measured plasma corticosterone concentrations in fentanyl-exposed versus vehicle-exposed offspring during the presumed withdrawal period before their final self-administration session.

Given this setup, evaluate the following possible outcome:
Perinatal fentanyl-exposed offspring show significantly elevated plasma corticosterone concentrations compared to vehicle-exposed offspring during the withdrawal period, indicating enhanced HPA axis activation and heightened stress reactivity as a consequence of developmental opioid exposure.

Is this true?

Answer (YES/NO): YES